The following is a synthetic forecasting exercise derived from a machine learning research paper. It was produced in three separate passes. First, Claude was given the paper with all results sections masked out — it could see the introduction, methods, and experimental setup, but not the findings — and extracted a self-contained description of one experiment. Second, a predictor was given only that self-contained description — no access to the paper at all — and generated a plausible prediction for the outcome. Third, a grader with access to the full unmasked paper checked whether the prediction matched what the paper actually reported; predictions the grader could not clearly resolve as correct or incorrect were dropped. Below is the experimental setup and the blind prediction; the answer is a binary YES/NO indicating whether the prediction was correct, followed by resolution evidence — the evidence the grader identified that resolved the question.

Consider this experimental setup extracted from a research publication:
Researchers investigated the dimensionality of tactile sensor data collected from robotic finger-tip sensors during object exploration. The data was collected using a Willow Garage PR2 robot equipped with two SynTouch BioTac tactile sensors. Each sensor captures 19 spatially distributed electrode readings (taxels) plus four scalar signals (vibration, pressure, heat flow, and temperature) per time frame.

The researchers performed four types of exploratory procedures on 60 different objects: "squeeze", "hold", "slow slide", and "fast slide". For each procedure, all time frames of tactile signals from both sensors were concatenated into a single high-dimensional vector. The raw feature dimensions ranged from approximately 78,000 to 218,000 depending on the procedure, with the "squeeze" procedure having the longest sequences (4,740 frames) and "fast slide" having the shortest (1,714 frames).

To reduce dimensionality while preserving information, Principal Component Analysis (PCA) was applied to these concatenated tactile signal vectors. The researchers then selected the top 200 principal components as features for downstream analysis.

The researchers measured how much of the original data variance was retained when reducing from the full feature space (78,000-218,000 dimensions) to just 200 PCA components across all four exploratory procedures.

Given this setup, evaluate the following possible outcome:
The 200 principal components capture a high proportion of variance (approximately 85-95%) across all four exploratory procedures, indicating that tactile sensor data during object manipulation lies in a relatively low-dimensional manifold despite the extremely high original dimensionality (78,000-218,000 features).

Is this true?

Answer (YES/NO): NO